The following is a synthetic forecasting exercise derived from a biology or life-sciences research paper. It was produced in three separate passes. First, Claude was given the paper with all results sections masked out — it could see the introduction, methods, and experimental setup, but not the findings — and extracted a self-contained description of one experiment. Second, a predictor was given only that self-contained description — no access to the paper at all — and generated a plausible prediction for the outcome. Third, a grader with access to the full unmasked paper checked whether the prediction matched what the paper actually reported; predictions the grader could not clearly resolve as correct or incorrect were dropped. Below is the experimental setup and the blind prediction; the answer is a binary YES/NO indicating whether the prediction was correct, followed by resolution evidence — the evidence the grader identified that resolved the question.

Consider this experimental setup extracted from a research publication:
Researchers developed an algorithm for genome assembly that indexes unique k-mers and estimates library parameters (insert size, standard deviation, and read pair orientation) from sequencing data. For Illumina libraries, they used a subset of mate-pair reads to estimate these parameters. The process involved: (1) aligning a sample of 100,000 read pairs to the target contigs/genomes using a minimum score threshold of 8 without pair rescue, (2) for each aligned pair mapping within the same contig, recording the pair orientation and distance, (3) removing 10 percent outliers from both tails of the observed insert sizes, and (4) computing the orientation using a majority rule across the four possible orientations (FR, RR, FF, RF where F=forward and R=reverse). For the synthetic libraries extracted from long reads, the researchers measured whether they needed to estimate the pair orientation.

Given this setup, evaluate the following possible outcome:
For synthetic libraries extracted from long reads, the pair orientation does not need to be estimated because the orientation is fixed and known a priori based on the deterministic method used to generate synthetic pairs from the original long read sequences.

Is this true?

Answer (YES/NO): YES